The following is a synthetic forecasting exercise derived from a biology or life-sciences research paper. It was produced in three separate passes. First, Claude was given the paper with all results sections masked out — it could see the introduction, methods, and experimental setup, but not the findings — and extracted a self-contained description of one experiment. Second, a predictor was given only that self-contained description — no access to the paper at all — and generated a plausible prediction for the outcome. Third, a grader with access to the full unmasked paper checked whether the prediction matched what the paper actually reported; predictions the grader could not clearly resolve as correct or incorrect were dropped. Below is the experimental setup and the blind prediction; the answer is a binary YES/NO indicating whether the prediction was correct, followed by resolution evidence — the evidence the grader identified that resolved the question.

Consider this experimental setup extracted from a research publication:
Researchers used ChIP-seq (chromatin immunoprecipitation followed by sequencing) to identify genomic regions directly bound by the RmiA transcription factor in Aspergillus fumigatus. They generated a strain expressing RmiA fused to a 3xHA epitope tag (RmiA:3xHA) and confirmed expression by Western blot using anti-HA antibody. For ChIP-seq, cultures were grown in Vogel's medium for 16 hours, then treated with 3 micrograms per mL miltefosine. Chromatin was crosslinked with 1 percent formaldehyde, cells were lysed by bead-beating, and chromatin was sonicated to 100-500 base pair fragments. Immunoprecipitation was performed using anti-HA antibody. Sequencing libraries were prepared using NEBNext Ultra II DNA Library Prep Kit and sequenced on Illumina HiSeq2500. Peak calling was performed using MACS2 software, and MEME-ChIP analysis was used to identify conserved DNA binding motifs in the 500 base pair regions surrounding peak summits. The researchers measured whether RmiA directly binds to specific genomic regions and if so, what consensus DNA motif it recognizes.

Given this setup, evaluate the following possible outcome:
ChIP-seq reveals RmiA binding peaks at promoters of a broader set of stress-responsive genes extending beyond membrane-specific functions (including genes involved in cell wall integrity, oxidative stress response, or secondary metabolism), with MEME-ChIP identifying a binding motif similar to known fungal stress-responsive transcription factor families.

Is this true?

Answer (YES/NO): NO